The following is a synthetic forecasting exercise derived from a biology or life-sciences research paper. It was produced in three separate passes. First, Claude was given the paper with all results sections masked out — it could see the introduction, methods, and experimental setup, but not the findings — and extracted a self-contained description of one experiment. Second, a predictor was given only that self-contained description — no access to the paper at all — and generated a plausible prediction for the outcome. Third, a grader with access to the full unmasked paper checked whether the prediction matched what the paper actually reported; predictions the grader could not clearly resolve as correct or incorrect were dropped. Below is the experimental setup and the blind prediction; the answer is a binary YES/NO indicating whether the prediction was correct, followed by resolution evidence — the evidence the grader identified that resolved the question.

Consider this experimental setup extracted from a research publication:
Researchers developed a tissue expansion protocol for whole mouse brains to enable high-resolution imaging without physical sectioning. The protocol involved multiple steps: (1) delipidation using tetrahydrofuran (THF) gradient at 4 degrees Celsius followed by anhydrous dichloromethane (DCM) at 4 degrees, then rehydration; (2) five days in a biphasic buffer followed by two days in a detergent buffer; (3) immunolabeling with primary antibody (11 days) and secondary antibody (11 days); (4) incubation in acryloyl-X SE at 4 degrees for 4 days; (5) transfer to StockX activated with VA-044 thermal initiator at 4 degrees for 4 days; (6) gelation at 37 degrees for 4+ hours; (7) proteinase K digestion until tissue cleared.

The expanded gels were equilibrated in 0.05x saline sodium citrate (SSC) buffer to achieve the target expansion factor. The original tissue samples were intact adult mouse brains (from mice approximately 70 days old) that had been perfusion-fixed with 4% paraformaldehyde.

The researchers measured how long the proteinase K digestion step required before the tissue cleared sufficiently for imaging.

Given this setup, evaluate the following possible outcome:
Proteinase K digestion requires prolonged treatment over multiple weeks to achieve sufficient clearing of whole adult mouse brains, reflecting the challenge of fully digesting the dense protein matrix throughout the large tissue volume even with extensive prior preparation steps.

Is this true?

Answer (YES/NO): NO